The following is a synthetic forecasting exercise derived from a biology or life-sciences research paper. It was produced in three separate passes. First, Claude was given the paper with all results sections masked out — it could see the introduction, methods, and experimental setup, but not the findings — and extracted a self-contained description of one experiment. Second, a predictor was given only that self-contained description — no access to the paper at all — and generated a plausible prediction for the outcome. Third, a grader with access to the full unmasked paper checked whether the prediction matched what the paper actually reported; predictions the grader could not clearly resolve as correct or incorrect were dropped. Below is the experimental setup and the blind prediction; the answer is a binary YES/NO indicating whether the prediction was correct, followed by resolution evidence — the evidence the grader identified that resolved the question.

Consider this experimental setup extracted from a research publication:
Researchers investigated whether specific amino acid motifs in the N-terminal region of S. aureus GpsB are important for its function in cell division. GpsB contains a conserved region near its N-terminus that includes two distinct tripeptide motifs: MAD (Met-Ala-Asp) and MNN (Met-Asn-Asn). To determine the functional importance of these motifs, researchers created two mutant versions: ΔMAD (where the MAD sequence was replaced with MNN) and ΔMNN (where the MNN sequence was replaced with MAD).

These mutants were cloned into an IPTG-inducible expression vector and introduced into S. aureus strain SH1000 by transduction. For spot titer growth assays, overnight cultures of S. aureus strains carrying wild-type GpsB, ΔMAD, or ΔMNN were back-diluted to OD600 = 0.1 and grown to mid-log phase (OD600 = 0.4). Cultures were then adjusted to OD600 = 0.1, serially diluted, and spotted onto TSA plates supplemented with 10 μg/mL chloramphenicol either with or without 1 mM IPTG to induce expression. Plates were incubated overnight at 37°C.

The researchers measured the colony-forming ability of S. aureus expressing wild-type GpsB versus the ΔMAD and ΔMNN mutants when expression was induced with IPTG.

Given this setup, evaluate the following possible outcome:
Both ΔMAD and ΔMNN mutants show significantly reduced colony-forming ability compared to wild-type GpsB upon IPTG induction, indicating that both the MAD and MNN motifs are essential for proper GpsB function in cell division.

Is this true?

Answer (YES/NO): NO